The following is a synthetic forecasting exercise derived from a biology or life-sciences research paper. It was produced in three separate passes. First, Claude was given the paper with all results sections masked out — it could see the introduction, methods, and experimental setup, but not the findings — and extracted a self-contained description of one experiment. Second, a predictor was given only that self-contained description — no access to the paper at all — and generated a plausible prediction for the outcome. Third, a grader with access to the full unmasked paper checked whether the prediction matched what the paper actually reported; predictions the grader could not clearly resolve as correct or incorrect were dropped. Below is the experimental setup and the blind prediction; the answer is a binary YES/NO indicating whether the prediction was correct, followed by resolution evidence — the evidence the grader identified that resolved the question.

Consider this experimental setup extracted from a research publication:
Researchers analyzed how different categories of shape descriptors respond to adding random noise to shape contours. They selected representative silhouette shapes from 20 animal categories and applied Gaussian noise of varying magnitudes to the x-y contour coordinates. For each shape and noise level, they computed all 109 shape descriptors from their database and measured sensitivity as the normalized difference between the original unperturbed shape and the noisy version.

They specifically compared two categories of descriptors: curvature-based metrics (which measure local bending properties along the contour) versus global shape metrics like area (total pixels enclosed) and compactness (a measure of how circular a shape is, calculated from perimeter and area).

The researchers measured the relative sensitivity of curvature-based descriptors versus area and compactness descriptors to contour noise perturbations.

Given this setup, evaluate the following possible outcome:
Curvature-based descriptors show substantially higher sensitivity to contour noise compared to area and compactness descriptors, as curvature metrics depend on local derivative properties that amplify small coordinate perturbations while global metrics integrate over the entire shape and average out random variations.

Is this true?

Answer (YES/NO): YES